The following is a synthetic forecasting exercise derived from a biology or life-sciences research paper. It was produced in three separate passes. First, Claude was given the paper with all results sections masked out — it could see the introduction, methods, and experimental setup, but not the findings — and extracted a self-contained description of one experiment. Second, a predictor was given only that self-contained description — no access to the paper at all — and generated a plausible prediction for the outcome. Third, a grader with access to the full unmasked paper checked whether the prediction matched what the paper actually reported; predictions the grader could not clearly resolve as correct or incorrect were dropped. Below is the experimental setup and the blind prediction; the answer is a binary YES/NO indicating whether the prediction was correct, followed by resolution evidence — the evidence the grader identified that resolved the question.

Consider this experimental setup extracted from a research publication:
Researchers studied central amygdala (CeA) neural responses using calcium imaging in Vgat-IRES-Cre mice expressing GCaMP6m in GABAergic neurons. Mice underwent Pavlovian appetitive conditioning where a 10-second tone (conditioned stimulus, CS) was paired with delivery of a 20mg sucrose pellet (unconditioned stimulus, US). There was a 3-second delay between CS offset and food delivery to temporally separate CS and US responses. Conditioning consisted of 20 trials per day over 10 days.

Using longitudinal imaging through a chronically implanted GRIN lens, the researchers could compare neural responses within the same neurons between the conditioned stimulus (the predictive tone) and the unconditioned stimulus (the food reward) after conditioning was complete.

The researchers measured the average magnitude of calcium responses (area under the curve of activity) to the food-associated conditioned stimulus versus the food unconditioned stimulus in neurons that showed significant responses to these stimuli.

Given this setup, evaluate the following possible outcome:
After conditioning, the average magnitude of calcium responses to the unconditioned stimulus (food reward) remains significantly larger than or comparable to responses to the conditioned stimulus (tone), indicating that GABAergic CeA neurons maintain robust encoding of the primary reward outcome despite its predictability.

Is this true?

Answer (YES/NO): YES